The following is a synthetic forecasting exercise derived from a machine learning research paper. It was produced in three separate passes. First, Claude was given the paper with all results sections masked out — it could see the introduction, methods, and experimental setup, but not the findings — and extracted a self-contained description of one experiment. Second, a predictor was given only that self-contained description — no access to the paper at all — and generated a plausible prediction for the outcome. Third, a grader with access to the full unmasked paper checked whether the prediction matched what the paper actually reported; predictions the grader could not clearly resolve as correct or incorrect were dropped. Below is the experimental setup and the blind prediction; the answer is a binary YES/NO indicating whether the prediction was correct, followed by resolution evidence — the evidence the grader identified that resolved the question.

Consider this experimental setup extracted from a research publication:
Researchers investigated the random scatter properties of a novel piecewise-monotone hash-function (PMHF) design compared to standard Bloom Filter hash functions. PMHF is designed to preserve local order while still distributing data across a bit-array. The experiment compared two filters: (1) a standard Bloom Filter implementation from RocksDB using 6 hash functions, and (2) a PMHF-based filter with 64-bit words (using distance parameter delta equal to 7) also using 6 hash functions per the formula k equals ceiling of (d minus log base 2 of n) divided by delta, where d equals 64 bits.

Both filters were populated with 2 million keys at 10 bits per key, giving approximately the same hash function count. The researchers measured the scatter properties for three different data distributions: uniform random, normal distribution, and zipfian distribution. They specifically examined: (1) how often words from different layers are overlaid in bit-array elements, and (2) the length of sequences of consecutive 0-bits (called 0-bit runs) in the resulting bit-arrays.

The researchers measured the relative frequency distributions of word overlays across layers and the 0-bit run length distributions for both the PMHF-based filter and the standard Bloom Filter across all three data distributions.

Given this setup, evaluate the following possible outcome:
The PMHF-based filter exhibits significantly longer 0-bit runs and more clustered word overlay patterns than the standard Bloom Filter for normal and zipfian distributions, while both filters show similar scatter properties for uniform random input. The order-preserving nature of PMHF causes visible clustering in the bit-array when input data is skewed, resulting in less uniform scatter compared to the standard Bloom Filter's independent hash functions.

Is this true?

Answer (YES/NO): NO